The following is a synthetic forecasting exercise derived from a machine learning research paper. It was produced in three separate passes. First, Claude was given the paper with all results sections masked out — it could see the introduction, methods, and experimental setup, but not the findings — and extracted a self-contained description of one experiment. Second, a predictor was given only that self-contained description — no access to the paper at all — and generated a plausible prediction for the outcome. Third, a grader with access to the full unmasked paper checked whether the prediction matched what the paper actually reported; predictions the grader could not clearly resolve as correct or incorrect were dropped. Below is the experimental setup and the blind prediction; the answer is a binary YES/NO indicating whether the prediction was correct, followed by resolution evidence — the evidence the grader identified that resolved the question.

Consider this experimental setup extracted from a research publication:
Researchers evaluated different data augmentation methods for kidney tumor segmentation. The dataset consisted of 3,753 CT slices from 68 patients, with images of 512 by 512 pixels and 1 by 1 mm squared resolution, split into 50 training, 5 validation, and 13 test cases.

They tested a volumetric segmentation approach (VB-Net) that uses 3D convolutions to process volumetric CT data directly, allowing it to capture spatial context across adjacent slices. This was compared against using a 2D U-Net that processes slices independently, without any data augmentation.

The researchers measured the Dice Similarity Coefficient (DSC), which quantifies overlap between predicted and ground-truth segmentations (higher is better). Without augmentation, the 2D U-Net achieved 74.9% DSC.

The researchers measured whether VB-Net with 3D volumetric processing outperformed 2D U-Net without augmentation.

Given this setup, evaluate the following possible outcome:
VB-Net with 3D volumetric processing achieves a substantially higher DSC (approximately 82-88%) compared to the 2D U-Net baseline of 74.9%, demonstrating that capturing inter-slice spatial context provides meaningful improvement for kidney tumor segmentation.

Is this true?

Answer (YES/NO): NO